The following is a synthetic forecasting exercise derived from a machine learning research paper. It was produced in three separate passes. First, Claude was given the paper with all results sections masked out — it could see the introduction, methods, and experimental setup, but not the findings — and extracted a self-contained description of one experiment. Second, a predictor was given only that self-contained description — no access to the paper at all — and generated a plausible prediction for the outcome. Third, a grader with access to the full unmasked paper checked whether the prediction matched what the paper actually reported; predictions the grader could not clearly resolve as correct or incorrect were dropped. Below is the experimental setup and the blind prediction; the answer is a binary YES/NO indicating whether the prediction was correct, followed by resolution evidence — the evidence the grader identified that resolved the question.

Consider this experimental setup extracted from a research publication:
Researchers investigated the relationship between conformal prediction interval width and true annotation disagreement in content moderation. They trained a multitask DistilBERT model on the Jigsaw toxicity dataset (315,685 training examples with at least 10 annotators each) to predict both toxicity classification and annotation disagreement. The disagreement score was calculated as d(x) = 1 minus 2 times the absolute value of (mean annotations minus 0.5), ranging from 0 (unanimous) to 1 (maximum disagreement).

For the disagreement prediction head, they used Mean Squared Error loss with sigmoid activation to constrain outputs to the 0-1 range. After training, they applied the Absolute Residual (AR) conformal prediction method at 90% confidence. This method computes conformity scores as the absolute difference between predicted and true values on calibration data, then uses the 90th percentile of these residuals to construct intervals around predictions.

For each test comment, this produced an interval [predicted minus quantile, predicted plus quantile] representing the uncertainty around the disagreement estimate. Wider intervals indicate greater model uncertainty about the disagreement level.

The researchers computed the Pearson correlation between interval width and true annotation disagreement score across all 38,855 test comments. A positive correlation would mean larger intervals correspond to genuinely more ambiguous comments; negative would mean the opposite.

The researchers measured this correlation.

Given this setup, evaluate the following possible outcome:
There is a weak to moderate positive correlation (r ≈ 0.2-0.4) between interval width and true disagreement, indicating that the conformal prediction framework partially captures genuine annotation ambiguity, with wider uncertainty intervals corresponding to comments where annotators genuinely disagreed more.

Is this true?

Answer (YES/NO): NO